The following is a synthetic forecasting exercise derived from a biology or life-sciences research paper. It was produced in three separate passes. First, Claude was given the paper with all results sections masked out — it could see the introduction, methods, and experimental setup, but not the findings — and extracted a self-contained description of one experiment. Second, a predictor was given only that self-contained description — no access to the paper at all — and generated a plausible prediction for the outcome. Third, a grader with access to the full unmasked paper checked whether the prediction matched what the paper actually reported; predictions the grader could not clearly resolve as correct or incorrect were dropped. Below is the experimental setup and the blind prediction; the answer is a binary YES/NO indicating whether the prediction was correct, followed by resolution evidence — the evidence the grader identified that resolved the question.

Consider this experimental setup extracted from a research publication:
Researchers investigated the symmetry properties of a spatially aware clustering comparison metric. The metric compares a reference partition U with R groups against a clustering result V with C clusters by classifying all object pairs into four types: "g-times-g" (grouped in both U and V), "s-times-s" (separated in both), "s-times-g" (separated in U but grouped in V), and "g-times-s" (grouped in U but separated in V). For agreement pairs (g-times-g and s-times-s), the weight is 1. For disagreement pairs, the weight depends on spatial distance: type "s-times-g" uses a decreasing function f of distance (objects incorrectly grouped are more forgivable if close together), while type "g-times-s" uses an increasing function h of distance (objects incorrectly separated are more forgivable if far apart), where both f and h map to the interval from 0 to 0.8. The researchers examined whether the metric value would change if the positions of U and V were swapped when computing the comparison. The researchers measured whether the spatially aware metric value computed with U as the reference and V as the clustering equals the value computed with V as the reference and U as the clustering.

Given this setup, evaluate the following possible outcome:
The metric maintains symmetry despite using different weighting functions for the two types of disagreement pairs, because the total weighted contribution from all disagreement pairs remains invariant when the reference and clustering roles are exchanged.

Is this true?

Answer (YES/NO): NO